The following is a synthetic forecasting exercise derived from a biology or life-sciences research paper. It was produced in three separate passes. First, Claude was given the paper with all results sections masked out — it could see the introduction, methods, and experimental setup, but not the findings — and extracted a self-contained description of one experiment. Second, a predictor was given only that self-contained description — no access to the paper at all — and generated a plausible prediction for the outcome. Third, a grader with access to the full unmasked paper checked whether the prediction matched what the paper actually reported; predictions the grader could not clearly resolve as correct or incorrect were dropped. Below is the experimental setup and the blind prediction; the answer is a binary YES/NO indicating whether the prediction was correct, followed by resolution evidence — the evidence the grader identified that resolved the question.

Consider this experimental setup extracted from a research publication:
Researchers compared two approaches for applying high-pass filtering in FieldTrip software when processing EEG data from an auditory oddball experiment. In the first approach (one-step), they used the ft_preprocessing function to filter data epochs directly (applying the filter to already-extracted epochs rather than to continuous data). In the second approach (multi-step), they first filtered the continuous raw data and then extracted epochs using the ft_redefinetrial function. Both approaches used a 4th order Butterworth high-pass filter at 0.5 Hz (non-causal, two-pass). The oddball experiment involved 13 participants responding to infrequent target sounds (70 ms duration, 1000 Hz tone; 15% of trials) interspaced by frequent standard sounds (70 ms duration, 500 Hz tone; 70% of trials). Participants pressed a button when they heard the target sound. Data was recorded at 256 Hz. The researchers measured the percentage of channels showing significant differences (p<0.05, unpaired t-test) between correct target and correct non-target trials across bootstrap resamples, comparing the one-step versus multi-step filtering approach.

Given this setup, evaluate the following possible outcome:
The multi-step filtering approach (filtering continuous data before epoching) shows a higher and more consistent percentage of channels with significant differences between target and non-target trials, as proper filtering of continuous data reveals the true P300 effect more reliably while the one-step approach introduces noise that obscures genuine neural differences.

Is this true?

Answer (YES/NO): YES